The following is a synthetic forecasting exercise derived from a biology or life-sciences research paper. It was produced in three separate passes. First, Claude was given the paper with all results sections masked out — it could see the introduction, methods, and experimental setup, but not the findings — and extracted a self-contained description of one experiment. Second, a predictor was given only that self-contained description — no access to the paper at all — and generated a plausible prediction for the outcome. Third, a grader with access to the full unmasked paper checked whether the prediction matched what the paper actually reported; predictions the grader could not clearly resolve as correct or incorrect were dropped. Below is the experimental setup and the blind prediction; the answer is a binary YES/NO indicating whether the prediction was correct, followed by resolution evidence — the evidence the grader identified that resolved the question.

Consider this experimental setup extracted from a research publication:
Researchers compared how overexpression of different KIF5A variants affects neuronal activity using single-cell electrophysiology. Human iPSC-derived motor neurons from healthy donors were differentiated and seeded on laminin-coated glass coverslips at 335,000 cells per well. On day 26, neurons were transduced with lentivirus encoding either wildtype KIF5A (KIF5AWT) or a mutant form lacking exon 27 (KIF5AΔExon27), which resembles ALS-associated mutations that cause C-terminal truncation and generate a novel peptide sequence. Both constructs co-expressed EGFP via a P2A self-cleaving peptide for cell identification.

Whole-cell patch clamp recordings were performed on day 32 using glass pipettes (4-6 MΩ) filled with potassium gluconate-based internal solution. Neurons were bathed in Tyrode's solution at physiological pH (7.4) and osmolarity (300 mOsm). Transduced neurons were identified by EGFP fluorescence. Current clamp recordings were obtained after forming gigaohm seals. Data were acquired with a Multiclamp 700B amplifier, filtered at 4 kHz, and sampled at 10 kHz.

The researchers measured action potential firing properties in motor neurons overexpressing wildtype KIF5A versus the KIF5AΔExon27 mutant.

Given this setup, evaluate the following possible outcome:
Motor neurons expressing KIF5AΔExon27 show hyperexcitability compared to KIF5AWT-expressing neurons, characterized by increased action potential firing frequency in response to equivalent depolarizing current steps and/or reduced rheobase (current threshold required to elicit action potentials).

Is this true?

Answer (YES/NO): YES